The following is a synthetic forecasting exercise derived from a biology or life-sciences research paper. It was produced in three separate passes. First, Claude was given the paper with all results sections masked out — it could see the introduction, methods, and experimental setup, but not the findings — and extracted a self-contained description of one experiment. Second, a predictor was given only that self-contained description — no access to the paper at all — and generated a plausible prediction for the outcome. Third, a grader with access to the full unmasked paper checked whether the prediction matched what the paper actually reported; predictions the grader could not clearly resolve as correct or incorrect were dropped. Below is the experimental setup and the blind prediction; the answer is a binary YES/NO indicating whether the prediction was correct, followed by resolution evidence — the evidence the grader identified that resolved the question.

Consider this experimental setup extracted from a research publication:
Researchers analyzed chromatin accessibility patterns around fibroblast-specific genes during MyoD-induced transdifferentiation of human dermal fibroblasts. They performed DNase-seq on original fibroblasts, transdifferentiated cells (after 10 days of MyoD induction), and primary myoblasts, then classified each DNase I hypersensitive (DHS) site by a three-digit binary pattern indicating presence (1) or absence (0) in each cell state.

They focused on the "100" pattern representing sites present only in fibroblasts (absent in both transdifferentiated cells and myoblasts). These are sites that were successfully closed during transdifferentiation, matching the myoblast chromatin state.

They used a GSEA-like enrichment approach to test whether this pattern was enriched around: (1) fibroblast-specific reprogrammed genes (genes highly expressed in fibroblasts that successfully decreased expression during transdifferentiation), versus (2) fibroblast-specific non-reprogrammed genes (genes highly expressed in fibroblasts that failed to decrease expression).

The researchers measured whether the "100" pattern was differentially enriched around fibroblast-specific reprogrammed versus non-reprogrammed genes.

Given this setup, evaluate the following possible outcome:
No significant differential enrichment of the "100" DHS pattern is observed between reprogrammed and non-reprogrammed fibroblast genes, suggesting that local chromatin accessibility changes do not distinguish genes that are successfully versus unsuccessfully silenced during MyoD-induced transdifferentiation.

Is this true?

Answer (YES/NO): YES